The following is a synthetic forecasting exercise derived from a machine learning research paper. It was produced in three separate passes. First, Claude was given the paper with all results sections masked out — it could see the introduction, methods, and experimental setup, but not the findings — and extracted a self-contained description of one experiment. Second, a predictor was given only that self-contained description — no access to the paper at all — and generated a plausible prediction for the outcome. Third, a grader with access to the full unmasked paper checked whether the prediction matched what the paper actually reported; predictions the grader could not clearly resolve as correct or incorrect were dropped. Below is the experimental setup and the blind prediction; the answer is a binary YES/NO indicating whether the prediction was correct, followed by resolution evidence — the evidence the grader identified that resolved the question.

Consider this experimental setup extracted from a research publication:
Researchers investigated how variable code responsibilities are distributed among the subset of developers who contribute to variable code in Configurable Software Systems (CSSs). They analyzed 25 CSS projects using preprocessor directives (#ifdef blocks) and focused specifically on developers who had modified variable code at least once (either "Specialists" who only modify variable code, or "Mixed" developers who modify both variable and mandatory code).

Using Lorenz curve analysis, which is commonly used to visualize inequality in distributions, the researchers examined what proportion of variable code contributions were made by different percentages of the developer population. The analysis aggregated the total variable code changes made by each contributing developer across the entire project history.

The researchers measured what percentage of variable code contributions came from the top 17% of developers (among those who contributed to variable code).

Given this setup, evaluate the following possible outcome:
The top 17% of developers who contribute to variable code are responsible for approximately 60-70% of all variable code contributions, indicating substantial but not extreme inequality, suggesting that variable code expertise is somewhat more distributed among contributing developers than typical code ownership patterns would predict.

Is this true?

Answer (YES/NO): NO